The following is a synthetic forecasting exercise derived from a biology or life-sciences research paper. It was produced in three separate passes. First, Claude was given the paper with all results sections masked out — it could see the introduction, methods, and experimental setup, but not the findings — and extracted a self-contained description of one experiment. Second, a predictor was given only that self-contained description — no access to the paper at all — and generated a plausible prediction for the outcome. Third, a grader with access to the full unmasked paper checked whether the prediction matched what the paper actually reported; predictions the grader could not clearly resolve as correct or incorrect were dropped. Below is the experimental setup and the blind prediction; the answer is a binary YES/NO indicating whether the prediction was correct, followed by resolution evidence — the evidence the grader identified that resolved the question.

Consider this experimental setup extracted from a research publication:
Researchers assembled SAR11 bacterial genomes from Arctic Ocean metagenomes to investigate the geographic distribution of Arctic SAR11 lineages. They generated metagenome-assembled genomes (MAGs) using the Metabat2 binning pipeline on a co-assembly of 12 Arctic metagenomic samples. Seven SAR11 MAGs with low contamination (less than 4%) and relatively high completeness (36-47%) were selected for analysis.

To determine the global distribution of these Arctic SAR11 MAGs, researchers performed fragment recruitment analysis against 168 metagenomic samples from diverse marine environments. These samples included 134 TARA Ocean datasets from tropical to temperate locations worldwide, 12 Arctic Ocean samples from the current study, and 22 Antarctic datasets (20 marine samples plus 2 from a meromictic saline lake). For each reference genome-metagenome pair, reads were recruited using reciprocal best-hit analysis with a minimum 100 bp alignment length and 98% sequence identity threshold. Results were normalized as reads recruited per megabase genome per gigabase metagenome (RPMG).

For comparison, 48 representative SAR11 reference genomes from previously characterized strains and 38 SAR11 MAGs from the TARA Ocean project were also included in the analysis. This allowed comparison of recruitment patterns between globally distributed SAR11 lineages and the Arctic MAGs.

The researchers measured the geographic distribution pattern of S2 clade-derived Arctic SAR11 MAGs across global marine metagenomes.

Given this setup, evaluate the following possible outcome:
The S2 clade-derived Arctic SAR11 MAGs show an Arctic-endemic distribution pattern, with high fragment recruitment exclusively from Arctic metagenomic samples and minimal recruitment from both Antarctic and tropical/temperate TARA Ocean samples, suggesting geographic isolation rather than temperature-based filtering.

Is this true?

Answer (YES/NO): NO